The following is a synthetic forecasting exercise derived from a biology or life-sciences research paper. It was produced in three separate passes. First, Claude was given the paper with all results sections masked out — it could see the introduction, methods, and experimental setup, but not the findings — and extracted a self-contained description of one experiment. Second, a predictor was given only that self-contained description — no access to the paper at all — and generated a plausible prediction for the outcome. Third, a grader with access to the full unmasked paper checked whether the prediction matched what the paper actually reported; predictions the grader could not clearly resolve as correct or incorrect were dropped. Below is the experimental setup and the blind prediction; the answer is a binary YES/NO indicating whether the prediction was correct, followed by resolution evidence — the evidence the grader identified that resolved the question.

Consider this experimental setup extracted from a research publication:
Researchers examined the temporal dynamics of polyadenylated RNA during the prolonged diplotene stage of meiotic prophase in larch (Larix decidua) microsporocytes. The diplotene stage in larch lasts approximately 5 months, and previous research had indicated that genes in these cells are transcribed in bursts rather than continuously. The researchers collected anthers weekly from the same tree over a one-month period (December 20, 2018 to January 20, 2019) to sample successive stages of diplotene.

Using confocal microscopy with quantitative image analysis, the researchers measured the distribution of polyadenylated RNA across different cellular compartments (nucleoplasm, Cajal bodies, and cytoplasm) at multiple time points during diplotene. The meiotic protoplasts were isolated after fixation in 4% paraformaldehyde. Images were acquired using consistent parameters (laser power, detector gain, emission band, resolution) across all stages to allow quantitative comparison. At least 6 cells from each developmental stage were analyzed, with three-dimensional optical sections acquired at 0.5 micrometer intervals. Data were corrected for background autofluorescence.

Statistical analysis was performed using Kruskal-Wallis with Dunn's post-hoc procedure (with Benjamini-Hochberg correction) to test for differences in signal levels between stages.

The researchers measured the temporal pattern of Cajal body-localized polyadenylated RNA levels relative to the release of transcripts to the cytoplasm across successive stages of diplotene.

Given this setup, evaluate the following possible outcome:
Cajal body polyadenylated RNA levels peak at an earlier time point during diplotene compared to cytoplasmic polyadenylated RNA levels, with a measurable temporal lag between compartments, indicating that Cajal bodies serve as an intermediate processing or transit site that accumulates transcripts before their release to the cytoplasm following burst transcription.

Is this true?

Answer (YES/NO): YES